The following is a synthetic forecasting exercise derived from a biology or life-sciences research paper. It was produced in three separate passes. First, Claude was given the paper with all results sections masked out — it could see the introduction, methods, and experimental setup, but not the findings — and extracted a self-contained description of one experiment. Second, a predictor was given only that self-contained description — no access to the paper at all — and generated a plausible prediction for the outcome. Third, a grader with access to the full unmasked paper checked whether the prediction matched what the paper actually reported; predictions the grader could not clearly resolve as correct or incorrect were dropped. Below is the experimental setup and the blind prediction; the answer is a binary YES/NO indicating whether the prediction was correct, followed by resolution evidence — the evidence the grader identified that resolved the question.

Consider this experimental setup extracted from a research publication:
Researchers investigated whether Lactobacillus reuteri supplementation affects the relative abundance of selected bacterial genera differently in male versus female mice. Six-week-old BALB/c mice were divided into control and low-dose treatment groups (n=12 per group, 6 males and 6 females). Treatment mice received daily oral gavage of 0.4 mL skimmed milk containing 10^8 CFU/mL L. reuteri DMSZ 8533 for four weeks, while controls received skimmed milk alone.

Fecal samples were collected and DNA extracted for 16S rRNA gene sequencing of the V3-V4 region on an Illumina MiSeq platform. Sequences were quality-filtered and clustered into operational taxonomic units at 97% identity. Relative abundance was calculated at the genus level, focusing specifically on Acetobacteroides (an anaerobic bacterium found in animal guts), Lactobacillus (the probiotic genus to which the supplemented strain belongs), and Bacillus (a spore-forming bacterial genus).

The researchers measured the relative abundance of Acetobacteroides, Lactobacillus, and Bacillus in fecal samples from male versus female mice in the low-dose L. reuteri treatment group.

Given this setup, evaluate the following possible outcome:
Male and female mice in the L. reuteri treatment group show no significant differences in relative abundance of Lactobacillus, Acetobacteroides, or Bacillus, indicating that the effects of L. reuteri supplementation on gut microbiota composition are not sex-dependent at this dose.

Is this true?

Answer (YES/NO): NO